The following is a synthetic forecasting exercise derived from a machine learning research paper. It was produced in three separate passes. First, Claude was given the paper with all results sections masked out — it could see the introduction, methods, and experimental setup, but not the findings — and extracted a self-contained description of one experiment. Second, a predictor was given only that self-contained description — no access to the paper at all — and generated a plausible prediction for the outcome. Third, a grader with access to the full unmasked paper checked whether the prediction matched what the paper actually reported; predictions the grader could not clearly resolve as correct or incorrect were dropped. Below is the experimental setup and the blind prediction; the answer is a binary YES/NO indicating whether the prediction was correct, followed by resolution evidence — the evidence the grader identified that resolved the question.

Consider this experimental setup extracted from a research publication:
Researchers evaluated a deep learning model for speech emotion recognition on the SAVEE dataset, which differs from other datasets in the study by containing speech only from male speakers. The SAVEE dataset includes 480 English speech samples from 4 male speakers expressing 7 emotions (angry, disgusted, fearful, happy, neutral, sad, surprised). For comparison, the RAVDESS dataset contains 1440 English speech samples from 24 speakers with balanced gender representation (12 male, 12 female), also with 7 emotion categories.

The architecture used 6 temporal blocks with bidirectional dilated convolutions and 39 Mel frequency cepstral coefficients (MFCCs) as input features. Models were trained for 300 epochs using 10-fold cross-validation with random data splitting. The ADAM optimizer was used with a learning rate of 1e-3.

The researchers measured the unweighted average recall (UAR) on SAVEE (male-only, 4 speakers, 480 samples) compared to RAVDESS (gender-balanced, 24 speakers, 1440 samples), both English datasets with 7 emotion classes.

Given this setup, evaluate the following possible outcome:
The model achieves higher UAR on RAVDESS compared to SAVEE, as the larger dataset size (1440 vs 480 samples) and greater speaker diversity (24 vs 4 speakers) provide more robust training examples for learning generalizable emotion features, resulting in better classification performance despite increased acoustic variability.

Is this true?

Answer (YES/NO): YES